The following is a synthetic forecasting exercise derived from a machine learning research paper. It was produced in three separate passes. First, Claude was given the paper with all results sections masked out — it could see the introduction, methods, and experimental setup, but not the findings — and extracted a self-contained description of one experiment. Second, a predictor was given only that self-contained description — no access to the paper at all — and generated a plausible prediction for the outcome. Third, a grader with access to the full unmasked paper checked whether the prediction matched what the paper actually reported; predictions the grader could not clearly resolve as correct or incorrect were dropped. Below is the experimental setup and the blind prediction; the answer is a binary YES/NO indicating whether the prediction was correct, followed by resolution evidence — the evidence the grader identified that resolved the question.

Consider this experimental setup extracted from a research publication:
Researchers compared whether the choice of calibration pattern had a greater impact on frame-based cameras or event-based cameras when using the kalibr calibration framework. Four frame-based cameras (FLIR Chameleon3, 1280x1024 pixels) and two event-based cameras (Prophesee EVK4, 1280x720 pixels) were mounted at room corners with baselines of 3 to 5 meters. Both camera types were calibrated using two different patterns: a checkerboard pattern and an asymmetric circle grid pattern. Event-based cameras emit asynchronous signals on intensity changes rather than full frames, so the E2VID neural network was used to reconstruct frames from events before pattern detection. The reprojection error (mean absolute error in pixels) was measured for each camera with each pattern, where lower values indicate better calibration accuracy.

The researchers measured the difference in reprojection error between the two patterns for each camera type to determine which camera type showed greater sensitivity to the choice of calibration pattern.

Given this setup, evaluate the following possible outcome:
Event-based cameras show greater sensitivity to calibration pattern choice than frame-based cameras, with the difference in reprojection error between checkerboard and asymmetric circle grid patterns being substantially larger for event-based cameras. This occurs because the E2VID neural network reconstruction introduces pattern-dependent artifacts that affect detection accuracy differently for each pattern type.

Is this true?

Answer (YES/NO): YES